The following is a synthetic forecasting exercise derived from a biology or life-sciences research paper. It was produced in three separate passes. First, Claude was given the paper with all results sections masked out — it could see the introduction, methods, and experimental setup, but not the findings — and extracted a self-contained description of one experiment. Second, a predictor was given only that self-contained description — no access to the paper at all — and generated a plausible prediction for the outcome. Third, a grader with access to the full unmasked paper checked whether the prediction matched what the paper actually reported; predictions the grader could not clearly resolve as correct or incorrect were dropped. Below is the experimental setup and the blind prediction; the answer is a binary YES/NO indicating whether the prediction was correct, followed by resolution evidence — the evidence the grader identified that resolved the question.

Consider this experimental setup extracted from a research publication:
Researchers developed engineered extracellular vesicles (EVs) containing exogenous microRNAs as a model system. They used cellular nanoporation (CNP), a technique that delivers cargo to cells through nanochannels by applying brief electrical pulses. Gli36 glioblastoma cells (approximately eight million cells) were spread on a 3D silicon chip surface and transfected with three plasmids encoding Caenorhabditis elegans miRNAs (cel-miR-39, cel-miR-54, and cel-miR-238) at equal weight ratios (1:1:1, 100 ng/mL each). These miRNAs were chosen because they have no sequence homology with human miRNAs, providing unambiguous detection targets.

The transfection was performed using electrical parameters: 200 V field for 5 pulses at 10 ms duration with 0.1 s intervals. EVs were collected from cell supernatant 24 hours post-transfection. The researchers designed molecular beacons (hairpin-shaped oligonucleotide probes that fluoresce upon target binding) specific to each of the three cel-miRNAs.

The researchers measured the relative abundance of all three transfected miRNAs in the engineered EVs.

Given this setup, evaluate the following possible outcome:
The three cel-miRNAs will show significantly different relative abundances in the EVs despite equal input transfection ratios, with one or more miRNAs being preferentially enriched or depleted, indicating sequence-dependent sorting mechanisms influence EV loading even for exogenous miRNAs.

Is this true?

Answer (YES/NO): NO